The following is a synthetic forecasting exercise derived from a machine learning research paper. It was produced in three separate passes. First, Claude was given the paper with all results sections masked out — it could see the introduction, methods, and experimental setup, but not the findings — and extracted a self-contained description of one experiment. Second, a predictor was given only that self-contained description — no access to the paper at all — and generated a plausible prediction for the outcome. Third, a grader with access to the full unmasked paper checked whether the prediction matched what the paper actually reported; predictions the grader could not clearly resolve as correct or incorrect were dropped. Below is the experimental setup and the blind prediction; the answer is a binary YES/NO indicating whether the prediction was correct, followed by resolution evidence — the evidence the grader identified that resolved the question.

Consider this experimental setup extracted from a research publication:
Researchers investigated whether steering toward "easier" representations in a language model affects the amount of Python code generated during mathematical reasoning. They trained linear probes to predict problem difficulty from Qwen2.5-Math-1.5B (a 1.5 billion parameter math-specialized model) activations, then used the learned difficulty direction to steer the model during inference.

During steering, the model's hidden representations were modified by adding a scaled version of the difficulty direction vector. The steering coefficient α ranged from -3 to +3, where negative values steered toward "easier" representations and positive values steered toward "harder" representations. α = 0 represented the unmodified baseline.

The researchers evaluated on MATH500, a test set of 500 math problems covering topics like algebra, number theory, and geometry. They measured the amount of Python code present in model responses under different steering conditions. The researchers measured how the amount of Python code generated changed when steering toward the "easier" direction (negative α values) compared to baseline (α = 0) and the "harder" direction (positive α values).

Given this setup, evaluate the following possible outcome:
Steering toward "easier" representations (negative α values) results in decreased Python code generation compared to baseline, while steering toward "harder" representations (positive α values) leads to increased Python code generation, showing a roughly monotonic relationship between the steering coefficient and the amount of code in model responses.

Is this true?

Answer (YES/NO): NO